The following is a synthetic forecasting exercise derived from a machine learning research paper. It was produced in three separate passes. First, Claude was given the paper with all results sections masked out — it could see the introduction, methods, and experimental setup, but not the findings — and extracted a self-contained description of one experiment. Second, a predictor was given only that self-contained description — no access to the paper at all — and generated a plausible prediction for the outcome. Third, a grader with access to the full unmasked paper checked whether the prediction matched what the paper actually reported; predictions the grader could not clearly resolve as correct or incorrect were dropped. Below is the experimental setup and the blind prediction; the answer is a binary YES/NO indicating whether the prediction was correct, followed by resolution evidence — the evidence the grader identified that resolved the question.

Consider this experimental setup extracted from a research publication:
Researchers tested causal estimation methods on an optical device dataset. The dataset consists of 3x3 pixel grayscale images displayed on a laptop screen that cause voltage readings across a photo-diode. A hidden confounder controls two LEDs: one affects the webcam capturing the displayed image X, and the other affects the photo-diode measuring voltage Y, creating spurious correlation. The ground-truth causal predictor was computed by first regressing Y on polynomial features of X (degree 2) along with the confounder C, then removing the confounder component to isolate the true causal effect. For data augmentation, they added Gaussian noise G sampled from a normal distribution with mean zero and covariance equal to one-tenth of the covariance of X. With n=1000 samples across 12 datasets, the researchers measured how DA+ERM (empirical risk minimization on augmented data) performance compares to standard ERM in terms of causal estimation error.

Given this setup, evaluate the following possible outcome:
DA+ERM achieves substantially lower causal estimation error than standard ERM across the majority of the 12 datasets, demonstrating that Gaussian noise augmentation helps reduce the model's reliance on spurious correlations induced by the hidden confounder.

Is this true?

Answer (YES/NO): YES